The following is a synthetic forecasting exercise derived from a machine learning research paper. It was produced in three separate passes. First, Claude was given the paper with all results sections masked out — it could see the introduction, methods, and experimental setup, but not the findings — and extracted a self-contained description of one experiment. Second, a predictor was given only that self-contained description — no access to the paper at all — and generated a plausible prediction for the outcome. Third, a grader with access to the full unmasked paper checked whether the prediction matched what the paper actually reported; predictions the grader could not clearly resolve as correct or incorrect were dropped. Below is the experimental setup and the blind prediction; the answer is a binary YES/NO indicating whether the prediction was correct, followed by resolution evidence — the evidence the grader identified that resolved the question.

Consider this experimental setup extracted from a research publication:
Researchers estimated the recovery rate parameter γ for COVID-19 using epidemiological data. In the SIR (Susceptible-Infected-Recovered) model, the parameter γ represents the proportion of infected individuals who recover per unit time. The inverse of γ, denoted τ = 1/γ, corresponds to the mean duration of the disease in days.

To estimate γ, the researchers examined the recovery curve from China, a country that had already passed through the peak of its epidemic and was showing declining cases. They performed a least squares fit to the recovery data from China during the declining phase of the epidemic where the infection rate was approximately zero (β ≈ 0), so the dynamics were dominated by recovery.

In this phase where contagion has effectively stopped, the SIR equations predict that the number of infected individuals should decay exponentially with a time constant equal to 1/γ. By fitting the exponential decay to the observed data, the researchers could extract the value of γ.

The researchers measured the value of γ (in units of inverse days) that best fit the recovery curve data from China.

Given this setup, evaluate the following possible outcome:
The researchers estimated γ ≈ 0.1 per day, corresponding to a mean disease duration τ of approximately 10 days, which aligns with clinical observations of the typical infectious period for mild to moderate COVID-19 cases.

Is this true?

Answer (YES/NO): NO